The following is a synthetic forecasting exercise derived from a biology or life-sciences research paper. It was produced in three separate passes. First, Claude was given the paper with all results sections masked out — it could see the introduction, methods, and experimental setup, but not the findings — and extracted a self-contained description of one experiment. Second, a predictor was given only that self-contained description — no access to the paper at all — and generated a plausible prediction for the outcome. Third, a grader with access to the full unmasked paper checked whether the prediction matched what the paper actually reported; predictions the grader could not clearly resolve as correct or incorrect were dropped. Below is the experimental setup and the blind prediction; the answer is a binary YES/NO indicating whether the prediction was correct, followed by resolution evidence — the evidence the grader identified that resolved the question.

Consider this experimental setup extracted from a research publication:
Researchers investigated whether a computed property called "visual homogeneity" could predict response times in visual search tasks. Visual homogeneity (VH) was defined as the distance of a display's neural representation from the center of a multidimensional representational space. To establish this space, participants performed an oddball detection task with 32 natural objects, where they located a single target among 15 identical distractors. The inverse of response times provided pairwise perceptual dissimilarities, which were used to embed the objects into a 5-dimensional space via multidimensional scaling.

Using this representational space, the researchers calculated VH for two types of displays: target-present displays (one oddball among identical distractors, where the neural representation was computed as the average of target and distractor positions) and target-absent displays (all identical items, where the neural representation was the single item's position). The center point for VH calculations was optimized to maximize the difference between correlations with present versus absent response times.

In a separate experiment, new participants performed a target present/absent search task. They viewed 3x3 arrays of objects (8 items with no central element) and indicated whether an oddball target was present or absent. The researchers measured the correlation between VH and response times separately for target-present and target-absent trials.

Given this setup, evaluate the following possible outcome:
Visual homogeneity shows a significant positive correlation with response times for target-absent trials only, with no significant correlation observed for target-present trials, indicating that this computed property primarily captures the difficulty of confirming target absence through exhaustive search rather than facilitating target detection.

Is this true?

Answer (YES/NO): NO